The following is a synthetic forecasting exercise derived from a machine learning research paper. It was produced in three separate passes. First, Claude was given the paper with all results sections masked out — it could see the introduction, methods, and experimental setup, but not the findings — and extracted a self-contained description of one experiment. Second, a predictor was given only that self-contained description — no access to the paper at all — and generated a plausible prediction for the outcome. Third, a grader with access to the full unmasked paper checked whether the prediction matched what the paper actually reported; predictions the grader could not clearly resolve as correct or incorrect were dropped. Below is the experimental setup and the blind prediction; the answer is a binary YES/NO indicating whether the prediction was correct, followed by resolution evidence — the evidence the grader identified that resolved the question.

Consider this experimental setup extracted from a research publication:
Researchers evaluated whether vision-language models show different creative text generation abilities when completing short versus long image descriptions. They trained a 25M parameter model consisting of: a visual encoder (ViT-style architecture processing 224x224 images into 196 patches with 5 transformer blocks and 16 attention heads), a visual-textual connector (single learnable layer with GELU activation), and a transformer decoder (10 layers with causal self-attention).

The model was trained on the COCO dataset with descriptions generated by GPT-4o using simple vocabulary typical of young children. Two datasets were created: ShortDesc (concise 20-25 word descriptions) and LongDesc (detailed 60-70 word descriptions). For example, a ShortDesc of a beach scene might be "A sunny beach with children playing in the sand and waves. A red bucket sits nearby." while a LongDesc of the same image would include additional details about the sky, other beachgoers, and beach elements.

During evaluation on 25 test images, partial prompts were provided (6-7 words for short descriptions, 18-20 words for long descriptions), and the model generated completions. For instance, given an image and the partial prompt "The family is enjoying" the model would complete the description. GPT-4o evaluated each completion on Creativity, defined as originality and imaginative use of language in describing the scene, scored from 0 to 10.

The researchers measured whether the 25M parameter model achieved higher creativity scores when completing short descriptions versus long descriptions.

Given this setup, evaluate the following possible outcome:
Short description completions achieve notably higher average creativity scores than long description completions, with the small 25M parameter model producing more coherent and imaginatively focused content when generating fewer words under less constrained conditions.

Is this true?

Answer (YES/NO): NO